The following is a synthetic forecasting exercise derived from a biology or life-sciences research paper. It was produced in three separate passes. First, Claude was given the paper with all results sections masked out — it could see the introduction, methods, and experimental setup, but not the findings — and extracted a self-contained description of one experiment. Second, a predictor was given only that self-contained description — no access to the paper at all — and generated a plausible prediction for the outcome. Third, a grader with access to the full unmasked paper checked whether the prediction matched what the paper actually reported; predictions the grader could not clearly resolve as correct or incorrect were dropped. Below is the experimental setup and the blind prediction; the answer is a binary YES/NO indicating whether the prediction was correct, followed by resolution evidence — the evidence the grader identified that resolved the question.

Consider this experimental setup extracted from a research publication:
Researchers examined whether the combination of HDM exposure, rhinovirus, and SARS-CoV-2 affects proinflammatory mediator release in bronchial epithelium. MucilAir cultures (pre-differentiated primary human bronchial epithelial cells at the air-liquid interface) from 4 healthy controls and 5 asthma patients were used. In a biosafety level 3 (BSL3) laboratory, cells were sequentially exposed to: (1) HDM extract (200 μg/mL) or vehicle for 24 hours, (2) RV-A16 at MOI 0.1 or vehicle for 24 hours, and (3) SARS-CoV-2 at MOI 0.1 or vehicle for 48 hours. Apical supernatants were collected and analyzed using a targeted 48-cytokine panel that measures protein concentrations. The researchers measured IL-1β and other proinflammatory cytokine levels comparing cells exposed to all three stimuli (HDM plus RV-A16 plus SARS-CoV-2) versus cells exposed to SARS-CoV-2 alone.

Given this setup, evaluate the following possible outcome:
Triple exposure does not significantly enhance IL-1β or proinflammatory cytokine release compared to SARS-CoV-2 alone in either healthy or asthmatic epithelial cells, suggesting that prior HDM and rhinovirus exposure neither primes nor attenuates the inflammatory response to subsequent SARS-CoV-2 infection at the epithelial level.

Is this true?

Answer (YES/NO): NO